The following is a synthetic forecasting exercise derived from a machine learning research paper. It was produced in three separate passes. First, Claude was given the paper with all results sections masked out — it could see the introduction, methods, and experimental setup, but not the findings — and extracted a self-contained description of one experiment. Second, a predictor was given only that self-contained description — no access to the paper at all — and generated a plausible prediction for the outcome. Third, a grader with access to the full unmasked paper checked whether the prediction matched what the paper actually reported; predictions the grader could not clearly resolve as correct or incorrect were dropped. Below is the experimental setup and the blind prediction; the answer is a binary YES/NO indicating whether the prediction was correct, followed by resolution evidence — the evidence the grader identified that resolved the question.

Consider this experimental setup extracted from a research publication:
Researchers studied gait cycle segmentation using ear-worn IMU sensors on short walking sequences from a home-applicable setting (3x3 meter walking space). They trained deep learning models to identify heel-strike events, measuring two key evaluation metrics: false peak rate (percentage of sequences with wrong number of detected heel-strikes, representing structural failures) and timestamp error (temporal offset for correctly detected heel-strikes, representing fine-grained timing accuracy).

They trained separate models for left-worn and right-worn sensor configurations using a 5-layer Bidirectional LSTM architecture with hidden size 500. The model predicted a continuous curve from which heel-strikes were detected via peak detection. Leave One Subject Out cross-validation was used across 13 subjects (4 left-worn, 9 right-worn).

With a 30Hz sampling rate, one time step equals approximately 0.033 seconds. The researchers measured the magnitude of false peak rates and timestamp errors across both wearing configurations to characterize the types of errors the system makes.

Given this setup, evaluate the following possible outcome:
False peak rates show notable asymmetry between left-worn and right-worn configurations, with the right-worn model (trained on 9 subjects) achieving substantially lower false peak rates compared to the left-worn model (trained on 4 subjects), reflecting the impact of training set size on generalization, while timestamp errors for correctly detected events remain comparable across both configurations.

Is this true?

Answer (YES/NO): NO